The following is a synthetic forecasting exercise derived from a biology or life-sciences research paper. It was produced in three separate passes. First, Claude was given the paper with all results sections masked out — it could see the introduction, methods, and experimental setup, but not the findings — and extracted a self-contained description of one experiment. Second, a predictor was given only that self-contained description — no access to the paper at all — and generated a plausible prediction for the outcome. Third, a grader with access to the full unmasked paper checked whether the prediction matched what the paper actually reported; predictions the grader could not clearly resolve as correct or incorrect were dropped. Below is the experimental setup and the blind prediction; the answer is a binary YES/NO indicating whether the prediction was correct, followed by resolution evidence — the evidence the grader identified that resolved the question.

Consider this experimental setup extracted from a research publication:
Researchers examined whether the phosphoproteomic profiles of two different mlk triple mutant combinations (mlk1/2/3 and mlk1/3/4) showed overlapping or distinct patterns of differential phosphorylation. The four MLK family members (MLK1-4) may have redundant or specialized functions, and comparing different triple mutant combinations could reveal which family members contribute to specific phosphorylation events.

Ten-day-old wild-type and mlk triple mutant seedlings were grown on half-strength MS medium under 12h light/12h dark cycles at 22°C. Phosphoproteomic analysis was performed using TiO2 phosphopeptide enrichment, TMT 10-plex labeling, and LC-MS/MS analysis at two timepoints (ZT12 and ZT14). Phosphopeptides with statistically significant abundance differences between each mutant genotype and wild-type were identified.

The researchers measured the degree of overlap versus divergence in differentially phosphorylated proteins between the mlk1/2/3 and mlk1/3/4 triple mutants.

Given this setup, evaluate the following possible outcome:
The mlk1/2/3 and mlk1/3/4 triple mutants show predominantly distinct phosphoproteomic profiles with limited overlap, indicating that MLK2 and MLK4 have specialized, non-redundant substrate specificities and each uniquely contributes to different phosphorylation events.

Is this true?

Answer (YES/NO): NO